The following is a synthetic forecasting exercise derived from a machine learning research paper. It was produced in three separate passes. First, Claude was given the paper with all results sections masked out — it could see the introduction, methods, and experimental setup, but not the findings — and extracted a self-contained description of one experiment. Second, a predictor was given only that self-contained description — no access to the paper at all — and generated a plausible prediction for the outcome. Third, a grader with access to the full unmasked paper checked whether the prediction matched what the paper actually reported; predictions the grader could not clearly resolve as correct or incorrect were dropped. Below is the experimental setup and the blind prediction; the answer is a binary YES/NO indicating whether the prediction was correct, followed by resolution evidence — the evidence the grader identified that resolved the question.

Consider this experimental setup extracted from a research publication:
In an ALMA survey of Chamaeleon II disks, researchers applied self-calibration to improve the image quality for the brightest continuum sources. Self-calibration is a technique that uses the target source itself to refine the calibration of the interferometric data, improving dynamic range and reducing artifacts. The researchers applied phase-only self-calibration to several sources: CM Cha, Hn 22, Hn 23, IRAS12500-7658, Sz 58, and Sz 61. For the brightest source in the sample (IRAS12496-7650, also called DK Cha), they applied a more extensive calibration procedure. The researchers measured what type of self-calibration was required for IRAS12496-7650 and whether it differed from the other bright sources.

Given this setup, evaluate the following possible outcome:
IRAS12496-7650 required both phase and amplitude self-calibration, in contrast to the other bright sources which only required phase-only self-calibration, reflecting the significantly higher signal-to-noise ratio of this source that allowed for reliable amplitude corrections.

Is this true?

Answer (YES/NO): YES